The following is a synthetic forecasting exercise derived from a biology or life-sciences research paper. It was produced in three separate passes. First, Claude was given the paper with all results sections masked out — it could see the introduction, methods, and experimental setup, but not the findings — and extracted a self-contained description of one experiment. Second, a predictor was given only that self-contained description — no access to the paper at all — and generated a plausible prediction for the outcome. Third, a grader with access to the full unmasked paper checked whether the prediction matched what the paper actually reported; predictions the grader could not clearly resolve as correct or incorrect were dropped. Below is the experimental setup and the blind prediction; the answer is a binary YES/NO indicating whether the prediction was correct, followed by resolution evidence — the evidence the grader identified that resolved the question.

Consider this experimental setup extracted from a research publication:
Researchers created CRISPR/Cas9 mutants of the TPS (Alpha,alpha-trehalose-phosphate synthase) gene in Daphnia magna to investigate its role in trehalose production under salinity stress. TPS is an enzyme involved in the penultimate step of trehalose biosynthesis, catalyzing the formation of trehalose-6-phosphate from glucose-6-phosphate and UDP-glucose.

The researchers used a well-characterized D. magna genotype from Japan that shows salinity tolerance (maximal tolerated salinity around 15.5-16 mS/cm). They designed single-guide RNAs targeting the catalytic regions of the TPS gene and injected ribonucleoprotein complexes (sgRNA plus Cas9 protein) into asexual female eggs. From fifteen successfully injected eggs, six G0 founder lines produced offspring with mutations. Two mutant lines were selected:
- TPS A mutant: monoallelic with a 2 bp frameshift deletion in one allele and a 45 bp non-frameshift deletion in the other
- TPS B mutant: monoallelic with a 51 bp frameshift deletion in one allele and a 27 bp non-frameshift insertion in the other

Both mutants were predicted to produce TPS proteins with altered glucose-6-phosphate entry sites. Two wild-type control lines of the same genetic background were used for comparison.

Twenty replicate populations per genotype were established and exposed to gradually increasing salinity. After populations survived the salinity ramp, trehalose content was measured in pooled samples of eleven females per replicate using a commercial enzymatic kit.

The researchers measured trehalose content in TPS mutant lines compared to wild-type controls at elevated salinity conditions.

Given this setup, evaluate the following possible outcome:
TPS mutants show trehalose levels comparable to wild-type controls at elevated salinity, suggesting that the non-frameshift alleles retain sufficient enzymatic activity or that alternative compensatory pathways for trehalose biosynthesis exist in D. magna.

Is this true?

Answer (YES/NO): NO